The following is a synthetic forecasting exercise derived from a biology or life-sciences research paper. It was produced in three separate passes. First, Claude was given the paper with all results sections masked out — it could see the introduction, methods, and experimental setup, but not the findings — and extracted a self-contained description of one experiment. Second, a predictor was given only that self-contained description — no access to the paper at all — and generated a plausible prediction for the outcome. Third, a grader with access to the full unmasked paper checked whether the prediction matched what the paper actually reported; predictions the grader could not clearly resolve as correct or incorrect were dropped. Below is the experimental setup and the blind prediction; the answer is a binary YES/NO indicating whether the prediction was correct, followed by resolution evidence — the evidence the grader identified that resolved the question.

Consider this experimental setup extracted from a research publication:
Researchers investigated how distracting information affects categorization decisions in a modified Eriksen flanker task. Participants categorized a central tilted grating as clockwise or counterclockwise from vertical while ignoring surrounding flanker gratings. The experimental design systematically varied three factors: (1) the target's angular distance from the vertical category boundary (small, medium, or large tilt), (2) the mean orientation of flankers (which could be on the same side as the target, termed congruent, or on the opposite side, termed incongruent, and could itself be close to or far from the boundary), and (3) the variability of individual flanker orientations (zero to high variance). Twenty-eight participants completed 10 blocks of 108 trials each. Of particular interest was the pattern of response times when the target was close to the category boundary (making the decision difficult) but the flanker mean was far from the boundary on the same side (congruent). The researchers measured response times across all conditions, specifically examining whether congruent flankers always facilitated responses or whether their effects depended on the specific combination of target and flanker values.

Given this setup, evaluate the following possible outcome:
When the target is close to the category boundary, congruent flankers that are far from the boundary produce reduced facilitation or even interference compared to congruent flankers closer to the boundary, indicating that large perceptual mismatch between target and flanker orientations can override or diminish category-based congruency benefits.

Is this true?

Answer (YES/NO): YES